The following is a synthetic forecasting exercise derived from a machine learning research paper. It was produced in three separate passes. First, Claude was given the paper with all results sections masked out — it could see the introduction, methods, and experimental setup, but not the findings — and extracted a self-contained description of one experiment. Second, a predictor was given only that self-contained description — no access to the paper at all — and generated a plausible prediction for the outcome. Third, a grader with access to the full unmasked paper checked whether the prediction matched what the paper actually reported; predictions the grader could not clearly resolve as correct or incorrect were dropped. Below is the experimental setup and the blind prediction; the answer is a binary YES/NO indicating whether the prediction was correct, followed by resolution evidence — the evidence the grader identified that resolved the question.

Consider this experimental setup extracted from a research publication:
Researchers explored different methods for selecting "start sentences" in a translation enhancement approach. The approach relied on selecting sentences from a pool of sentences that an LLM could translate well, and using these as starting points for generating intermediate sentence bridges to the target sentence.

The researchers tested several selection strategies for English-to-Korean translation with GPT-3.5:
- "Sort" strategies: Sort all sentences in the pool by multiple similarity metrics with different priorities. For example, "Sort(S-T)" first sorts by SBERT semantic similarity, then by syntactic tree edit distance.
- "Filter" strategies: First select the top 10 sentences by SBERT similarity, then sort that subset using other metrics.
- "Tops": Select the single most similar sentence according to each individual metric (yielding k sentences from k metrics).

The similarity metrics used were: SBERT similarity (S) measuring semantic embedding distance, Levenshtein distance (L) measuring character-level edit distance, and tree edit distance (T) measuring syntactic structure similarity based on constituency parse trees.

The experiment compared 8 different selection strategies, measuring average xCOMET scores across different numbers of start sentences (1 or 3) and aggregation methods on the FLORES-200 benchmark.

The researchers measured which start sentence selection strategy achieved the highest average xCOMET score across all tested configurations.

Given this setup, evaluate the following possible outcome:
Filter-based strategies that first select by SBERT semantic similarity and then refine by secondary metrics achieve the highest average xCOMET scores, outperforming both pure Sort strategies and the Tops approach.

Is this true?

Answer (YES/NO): NO